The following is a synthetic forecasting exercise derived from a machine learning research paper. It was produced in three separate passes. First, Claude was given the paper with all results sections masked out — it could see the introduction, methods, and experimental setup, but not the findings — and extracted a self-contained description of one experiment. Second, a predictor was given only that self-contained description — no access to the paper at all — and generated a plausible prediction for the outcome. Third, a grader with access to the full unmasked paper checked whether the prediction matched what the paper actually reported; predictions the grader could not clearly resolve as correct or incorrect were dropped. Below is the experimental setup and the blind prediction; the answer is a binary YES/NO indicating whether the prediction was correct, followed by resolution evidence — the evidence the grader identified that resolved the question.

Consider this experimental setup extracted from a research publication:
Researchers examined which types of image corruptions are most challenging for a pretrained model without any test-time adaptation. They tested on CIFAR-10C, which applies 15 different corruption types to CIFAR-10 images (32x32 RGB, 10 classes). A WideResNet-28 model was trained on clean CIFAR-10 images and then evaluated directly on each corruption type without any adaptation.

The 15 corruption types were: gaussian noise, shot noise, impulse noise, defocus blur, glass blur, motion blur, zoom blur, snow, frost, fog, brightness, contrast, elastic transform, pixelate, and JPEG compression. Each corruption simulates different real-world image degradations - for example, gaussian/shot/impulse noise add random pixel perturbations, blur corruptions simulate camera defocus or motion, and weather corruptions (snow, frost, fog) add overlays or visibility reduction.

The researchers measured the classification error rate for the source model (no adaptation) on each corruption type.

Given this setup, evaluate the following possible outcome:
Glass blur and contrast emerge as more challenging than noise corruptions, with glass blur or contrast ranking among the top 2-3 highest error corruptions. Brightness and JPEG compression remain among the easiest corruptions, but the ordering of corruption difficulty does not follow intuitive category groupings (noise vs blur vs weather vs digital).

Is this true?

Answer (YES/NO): NO